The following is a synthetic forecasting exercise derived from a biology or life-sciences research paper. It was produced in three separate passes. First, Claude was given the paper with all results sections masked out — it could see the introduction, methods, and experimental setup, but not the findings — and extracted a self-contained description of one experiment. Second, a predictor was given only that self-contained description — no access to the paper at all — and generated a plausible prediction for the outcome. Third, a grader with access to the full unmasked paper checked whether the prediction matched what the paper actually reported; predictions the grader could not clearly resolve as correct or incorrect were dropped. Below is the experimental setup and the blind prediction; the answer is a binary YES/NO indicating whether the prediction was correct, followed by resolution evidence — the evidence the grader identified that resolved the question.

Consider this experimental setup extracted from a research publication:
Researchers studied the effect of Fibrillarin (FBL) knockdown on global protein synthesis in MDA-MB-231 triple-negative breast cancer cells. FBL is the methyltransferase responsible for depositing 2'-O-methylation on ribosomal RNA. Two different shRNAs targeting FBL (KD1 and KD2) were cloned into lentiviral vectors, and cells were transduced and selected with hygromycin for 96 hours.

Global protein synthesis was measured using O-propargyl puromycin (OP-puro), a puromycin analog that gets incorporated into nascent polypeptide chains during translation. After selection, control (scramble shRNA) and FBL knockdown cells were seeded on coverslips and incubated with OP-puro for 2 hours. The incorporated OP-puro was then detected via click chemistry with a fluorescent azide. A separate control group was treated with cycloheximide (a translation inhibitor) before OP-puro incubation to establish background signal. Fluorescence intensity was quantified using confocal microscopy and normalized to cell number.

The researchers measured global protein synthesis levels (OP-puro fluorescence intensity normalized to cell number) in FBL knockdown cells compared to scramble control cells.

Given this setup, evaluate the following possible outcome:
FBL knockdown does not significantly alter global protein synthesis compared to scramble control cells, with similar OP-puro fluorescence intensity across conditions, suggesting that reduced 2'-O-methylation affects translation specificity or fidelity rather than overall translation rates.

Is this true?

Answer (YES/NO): NO